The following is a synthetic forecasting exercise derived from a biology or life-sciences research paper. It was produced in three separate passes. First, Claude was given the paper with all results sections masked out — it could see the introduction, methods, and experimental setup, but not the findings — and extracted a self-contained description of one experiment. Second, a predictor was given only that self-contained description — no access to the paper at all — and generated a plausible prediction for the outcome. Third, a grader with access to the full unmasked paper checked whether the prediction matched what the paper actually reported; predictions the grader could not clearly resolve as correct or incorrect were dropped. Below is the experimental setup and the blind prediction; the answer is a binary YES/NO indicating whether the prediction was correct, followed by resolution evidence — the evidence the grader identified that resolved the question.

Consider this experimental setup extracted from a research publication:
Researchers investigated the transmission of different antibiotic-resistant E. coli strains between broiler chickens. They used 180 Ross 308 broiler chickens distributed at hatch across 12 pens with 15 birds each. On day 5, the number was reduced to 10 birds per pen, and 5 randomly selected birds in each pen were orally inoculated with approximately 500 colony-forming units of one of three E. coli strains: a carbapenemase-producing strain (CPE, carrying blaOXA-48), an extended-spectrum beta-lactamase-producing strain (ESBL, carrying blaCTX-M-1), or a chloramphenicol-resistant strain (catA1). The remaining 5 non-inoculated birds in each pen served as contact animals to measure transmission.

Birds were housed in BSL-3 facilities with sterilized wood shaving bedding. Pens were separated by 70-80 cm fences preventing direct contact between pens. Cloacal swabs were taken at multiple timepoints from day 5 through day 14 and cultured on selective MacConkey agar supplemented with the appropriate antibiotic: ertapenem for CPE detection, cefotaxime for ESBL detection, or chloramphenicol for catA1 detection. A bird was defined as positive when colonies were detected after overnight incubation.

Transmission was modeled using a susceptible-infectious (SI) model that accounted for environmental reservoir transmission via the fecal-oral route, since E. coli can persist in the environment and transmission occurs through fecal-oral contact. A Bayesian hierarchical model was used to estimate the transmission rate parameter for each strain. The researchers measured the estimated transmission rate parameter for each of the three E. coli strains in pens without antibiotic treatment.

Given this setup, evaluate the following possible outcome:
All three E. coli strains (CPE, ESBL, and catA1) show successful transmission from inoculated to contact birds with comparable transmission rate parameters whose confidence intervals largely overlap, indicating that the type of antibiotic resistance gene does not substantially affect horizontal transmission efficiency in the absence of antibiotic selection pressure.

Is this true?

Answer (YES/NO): NO